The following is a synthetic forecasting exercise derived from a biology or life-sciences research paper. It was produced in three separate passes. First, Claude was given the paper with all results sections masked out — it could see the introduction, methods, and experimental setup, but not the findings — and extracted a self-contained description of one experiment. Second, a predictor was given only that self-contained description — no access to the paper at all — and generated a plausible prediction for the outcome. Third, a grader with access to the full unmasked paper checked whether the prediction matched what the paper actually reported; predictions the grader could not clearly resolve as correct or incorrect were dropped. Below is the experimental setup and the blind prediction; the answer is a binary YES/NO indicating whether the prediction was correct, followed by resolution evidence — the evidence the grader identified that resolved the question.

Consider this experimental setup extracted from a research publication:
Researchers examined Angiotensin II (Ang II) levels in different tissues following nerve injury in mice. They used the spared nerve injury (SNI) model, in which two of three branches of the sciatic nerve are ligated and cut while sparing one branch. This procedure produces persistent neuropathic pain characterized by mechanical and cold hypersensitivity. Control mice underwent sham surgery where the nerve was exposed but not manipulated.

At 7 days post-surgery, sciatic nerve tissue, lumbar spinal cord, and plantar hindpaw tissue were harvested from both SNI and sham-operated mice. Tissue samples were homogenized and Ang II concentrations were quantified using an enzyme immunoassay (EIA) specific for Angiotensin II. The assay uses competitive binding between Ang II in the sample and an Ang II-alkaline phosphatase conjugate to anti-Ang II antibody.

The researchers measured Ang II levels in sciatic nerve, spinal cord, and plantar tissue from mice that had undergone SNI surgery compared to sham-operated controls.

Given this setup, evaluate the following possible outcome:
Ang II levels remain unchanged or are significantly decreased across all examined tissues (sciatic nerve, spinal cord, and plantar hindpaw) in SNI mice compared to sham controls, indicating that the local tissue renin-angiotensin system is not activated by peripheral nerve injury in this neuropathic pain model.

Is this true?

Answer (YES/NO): NO